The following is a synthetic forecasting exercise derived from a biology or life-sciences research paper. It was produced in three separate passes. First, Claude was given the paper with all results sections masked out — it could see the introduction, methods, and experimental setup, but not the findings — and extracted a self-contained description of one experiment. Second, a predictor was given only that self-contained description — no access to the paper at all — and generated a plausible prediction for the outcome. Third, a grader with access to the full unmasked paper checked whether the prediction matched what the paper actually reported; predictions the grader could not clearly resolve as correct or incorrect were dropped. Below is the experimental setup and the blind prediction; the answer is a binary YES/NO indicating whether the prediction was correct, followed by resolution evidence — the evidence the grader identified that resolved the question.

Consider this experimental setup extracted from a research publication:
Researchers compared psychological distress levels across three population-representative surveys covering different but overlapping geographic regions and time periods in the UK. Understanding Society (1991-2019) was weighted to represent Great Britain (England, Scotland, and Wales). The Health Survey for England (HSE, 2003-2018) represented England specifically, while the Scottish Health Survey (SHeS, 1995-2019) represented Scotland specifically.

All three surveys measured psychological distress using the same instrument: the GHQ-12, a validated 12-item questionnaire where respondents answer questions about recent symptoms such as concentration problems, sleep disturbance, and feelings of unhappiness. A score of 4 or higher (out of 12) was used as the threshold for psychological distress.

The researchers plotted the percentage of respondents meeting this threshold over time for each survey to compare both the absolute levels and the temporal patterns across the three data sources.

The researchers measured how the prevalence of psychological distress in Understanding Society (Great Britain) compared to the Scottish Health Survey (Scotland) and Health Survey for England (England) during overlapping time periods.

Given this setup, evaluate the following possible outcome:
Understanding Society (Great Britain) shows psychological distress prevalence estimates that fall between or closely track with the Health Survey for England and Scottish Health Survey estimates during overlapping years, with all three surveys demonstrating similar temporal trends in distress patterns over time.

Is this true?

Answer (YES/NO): NO